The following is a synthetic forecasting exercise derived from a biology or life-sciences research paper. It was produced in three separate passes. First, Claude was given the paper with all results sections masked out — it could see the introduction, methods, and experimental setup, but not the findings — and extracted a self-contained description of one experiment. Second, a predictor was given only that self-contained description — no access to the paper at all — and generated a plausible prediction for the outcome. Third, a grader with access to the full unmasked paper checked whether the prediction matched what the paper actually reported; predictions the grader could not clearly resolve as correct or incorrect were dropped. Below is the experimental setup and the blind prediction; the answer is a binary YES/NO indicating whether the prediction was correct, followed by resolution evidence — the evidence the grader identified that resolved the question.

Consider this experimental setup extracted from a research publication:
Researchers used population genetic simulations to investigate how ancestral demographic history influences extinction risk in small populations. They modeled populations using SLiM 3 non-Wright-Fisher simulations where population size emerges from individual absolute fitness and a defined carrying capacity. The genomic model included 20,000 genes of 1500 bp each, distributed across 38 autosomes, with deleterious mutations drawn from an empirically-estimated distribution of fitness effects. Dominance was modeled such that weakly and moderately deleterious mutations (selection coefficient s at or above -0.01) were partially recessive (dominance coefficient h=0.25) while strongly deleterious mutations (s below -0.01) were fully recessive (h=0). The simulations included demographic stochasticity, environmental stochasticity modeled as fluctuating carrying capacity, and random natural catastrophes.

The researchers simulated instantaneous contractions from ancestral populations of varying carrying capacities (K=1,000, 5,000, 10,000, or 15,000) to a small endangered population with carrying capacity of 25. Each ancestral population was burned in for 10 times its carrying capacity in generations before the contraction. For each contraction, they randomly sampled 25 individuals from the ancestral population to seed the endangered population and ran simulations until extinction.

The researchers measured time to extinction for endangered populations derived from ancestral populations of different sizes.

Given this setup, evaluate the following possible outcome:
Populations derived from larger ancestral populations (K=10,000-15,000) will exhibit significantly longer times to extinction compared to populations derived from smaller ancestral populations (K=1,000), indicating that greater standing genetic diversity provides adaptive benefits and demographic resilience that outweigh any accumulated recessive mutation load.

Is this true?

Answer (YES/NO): NO